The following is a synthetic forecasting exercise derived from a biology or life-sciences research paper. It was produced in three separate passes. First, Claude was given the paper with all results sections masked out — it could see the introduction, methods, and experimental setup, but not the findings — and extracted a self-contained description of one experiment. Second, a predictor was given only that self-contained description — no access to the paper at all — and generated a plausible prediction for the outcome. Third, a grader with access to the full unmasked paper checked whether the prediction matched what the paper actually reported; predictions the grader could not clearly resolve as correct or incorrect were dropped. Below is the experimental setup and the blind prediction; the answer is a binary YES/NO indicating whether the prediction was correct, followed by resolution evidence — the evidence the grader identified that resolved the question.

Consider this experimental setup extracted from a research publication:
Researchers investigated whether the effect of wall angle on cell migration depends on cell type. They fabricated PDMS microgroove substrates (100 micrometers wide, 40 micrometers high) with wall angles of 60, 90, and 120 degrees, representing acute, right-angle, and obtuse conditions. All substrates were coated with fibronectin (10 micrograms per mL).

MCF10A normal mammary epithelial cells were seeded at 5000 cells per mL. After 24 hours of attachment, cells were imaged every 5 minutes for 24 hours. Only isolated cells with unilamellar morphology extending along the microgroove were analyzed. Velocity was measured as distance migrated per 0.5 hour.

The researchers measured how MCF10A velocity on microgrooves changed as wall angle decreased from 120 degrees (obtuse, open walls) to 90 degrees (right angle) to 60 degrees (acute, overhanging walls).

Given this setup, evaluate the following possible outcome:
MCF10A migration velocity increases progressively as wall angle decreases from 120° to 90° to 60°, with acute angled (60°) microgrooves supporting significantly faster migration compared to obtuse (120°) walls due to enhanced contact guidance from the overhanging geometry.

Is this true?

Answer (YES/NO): NO